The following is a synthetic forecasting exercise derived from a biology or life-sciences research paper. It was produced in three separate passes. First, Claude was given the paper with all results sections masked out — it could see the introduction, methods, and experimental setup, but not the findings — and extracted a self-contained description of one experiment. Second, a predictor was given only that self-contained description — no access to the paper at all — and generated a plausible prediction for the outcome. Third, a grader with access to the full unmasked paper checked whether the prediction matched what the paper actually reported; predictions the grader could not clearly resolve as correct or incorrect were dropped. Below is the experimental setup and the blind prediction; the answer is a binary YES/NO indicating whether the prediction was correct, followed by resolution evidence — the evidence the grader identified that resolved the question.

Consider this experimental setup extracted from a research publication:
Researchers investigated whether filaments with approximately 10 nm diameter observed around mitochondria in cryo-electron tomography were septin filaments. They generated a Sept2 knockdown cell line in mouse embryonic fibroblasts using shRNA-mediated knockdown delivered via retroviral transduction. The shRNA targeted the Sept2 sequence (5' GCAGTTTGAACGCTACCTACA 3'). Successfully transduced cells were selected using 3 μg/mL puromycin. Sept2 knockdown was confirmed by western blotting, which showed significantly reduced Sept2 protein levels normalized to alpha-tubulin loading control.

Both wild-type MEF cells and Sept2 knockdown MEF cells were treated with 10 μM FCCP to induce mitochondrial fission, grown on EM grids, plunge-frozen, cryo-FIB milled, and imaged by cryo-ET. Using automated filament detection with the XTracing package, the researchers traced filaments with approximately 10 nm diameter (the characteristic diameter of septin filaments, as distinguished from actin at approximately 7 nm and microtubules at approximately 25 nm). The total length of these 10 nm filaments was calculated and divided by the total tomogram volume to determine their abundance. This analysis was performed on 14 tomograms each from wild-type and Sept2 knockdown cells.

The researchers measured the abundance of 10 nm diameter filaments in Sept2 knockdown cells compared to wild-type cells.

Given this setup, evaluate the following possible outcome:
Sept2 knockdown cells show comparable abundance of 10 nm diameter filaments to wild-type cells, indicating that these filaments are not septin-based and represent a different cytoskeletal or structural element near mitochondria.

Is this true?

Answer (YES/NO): NO